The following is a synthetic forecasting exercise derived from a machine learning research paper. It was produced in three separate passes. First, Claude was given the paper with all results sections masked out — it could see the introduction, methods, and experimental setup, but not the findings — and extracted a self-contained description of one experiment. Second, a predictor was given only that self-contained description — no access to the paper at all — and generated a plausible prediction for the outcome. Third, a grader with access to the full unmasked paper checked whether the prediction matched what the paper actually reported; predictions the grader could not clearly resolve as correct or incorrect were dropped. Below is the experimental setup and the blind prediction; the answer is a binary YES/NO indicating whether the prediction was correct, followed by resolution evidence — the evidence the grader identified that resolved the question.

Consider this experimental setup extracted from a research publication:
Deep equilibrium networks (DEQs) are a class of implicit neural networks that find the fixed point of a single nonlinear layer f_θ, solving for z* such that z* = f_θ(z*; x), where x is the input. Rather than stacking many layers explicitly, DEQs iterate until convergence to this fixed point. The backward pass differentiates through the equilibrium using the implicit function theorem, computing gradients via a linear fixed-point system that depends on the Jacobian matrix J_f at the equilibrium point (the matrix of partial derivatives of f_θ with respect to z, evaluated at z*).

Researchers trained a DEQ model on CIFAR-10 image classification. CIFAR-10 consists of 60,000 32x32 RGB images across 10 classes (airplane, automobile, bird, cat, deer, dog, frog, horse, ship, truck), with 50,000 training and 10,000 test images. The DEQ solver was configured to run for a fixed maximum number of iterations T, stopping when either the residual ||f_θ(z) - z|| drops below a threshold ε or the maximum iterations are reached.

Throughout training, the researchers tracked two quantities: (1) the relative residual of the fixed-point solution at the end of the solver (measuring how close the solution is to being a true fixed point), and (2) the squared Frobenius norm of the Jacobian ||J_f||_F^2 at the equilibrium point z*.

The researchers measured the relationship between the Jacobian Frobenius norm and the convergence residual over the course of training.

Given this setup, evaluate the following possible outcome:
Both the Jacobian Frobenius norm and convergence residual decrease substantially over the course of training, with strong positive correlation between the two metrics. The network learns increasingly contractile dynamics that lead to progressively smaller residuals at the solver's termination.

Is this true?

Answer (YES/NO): NO